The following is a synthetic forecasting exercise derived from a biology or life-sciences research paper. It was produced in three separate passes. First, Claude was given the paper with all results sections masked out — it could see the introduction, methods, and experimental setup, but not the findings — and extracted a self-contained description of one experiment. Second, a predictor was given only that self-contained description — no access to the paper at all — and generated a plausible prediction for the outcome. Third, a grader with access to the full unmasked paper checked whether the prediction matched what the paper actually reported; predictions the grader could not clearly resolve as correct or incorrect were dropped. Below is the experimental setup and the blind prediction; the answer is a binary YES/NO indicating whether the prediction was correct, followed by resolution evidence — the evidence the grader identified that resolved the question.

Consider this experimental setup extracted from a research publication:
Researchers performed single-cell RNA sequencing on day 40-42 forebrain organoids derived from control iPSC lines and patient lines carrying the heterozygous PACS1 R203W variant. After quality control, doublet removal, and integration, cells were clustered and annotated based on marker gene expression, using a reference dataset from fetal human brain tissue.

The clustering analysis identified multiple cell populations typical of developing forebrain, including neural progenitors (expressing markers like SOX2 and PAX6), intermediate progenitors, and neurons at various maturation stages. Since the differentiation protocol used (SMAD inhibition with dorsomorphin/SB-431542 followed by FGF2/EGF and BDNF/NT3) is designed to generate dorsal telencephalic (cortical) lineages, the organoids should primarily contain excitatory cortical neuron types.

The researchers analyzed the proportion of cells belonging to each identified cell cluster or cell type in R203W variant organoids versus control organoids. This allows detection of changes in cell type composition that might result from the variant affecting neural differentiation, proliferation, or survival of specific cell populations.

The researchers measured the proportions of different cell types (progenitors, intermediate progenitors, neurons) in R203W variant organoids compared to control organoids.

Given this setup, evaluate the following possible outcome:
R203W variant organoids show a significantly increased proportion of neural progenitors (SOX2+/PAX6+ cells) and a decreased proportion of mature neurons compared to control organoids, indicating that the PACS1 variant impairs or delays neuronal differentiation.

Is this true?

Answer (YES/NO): NO